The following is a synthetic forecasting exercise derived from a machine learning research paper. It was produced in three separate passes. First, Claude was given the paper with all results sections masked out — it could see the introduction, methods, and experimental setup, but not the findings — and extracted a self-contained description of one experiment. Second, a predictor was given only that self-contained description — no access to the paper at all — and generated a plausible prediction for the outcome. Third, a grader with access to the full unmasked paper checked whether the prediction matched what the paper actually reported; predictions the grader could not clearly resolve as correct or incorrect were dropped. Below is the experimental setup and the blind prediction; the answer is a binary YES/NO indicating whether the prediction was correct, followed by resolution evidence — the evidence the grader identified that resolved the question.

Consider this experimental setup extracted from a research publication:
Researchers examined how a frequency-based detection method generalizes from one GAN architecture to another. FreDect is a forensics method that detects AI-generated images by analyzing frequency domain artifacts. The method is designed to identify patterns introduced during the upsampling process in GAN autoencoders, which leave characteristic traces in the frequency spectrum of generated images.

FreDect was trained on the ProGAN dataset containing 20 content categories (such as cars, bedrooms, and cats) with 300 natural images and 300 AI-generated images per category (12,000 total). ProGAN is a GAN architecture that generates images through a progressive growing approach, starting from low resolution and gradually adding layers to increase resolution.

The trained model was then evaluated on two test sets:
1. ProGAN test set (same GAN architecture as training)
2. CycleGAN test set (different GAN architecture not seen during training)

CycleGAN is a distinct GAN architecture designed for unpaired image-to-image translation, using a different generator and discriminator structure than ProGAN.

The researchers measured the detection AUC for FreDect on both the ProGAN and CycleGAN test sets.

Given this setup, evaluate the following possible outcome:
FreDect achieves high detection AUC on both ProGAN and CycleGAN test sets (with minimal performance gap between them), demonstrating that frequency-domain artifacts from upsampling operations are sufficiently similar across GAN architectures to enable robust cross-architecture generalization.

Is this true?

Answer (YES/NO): NO